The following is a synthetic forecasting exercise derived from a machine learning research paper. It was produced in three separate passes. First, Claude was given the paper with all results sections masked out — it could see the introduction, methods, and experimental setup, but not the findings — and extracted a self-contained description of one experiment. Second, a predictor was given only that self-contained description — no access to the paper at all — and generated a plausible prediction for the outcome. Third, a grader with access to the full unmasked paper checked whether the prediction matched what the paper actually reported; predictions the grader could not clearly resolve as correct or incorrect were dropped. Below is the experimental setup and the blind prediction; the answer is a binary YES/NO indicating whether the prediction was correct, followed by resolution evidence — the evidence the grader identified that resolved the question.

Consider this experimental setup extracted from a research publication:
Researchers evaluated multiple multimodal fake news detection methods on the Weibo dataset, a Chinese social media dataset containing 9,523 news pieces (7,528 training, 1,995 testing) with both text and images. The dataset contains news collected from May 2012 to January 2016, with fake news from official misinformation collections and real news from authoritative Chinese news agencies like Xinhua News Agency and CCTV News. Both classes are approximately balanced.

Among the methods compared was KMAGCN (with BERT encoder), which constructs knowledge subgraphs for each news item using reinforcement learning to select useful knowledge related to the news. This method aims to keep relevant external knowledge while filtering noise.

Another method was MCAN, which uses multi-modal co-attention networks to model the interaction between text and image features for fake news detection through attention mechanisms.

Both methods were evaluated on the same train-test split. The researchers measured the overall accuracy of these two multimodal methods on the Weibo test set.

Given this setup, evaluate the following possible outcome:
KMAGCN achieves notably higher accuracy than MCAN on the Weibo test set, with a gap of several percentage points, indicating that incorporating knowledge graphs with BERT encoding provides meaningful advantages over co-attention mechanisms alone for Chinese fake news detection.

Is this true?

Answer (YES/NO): NO